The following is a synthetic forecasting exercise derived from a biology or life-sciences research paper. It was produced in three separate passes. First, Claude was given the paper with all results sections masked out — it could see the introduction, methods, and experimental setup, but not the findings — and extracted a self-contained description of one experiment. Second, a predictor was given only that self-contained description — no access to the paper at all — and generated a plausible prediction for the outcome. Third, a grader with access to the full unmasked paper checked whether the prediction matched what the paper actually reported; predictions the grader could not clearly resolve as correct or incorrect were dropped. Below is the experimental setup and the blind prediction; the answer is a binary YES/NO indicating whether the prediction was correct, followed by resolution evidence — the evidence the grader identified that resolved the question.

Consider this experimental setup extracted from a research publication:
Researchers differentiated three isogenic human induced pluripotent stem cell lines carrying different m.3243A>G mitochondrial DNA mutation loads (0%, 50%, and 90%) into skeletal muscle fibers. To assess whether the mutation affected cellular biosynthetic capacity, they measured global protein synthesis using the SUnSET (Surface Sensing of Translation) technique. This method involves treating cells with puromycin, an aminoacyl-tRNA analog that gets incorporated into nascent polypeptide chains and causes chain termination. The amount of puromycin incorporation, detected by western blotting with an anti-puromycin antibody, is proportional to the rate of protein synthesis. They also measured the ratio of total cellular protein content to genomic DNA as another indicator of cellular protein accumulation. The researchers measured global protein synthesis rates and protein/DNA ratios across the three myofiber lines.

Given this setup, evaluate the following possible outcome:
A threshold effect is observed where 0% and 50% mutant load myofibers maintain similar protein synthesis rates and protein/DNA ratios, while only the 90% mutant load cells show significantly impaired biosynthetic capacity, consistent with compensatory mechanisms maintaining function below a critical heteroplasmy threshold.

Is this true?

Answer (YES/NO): NO